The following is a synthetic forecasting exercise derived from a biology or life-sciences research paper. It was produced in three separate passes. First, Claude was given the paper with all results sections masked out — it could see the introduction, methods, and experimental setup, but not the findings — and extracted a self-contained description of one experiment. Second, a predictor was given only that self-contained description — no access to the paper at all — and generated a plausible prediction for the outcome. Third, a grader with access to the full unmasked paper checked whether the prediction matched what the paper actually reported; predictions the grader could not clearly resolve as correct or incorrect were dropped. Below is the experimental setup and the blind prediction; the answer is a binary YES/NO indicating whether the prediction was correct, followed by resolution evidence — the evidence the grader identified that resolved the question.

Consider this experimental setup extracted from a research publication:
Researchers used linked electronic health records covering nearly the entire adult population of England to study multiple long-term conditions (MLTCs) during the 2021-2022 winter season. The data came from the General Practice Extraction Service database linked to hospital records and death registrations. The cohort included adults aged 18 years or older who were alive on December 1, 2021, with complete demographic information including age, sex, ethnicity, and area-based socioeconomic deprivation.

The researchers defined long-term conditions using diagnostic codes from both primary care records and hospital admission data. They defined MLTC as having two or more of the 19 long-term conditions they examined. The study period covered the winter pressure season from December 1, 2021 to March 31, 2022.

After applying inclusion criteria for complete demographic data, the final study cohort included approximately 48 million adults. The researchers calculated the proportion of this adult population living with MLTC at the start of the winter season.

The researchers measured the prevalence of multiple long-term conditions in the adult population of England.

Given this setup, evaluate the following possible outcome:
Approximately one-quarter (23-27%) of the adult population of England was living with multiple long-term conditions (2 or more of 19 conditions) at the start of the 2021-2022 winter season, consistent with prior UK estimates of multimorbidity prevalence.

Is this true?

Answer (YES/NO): NO